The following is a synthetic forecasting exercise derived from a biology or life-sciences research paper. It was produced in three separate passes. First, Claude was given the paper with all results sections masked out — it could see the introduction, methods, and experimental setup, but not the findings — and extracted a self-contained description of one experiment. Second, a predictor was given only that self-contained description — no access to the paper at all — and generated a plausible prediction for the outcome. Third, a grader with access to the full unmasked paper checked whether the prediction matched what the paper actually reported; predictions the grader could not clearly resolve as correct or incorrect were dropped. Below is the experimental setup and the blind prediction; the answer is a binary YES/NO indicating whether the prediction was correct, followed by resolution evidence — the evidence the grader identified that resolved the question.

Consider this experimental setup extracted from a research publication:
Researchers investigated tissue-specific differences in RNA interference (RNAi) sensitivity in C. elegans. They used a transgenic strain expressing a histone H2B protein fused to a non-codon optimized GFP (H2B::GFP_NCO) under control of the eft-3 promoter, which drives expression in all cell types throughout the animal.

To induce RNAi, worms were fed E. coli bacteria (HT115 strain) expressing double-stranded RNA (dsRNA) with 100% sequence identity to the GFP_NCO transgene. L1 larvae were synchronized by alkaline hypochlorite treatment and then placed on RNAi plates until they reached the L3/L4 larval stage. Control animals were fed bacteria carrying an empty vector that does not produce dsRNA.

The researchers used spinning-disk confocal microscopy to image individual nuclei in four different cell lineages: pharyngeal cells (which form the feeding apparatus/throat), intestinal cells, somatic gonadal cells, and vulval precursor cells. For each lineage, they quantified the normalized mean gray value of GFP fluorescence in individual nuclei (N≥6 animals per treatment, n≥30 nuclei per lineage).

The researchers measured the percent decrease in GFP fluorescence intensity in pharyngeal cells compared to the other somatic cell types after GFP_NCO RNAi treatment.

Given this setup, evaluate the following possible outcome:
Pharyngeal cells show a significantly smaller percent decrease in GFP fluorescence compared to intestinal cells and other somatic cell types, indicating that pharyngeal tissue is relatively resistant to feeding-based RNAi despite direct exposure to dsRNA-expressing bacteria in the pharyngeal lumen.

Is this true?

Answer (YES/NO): YES